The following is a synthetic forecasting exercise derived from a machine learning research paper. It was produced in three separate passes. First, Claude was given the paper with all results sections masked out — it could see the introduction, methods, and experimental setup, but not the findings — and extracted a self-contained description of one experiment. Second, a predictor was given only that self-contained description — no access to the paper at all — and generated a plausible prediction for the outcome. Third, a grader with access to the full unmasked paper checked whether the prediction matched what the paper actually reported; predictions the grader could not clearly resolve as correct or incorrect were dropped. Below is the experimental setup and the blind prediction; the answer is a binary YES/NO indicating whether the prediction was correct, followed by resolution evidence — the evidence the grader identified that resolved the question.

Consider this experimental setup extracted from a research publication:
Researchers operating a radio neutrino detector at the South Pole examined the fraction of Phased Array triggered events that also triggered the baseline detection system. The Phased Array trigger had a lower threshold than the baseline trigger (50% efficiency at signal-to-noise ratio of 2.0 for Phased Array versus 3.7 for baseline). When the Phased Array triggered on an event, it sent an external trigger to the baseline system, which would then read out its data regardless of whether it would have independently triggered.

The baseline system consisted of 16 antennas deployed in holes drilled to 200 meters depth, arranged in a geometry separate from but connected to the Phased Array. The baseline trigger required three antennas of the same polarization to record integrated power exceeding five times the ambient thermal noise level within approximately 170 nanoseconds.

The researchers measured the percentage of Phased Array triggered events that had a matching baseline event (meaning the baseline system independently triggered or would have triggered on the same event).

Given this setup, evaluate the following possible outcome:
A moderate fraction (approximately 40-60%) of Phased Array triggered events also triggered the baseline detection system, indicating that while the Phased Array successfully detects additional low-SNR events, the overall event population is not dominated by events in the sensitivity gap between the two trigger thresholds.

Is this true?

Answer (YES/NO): NO